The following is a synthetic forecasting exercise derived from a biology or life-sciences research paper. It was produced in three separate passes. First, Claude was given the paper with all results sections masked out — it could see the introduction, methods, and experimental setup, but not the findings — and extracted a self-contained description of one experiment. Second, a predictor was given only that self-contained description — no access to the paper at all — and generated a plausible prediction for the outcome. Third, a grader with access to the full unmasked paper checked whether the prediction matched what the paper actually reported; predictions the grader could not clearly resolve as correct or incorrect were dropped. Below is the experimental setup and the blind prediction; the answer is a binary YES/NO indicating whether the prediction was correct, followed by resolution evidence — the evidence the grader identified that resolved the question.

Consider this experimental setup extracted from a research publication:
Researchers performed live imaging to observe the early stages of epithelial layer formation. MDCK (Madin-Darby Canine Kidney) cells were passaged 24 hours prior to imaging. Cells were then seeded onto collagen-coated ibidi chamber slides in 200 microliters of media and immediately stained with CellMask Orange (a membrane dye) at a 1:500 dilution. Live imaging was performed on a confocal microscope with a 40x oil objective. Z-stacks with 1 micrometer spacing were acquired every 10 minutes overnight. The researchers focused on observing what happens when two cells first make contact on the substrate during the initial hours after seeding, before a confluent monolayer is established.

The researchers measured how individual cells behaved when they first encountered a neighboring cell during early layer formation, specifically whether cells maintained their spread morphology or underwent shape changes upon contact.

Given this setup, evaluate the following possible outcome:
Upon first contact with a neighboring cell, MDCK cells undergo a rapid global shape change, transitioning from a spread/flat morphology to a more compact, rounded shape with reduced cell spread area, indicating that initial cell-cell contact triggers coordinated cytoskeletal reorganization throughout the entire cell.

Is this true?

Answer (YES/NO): NO